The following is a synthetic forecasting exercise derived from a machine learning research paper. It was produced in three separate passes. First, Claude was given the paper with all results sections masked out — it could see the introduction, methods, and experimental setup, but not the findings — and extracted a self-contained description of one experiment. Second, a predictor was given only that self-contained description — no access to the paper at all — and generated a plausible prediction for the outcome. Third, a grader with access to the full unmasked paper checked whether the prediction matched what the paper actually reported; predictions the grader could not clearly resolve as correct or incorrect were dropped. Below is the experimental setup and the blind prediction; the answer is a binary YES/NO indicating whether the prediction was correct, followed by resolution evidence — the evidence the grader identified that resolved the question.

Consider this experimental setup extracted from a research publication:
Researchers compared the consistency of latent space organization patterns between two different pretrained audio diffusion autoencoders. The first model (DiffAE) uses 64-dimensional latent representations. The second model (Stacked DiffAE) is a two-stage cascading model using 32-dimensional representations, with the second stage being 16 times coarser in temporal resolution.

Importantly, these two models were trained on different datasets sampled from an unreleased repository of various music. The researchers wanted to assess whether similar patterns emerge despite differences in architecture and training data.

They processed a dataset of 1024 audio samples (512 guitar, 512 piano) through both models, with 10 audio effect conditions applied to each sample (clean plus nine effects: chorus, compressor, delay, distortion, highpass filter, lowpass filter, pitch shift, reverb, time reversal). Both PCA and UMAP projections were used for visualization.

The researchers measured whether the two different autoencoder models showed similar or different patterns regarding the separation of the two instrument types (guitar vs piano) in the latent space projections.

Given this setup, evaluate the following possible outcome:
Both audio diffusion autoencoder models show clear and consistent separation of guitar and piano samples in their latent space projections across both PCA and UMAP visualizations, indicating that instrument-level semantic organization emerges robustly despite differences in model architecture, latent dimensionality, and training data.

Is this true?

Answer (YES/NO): YES